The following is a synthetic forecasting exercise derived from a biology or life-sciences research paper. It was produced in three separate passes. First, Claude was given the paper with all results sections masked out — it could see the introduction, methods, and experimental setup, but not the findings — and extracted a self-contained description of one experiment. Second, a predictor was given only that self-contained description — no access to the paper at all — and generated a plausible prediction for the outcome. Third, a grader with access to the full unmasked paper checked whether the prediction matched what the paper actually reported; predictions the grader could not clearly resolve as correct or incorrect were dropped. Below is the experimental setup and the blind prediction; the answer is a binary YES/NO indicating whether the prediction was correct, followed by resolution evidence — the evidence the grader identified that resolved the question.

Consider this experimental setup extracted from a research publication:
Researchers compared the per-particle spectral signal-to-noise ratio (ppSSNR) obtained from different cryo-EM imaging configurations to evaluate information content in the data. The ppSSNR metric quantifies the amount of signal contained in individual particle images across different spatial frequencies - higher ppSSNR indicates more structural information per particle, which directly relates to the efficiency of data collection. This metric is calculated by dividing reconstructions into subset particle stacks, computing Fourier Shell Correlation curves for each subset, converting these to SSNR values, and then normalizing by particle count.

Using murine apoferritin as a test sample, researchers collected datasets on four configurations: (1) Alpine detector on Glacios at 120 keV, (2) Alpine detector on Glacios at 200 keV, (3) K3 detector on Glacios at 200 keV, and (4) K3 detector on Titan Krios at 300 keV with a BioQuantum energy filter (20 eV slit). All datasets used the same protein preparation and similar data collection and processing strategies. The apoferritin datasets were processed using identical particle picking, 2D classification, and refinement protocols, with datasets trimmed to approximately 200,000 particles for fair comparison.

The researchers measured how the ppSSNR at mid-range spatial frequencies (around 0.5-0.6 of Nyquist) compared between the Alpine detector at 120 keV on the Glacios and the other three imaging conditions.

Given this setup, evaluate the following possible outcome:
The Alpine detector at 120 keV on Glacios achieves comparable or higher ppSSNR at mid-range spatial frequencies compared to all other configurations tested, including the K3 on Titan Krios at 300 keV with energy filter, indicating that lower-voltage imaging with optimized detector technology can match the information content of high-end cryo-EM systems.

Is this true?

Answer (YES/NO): YES